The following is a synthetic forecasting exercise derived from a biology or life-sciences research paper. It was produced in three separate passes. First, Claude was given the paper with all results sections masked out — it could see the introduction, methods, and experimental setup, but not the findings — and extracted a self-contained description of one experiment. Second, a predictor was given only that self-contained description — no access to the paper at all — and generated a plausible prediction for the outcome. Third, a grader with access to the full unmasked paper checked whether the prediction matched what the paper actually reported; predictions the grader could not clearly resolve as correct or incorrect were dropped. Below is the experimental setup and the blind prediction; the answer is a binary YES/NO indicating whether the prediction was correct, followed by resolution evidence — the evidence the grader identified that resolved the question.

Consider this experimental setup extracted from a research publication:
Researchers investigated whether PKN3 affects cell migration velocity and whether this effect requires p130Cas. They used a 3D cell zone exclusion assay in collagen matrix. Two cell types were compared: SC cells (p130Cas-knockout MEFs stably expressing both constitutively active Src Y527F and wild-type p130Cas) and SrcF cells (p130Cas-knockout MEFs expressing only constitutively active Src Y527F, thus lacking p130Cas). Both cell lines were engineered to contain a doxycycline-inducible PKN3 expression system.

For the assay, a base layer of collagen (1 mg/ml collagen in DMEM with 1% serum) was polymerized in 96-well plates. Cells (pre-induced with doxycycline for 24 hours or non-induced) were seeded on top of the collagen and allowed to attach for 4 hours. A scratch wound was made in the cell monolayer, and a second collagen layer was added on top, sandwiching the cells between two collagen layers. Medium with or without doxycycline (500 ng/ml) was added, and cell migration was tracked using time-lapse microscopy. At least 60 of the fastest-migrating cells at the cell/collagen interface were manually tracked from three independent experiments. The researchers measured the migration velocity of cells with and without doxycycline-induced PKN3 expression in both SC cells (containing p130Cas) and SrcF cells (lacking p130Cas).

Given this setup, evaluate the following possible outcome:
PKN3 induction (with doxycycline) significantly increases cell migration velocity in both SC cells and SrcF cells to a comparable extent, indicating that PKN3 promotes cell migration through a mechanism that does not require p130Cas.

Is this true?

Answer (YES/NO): NO